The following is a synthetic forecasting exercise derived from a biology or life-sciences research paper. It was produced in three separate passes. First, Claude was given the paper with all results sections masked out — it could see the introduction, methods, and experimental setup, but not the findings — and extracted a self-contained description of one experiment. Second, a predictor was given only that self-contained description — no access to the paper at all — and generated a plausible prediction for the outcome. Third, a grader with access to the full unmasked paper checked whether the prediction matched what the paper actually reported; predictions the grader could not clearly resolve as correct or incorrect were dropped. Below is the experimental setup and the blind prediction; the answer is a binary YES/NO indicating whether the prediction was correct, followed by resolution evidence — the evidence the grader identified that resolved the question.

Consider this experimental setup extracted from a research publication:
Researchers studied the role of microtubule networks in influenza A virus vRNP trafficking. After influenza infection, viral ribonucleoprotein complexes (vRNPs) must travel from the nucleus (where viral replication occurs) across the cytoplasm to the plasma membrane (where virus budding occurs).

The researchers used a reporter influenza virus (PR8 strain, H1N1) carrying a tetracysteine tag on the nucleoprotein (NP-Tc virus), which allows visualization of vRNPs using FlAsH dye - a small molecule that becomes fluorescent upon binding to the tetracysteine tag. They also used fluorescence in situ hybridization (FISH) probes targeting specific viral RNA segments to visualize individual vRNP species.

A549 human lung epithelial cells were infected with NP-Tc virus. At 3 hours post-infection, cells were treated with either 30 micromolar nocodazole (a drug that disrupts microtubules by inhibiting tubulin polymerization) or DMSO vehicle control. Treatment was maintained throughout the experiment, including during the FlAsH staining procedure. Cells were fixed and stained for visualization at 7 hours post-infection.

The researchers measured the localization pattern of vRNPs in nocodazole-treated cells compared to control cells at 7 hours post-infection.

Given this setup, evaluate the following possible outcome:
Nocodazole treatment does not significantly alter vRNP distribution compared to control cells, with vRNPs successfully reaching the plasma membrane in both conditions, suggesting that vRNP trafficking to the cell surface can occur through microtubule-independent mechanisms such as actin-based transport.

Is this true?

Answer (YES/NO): NO